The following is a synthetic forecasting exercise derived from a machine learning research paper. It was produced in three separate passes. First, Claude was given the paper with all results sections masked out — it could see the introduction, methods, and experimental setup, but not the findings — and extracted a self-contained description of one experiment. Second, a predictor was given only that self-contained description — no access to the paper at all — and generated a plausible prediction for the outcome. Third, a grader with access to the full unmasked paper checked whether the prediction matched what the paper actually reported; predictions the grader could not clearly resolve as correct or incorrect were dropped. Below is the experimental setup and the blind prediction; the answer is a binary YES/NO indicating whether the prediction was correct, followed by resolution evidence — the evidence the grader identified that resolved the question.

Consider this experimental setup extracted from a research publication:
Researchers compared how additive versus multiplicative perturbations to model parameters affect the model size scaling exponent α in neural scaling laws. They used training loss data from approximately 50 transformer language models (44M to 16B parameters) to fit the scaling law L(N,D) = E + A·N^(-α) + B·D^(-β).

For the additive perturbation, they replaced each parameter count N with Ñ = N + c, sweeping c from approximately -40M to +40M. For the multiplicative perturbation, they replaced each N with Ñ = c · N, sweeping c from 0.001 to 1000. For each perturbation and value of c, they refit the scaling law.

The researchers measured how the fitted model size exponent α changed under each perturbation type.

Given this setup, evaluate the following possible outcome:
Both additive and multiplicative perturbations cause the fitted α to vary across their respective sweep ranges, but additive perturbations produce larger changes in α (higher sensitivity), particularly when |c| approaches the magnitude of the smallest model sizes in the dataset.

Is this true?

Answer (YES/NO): NO